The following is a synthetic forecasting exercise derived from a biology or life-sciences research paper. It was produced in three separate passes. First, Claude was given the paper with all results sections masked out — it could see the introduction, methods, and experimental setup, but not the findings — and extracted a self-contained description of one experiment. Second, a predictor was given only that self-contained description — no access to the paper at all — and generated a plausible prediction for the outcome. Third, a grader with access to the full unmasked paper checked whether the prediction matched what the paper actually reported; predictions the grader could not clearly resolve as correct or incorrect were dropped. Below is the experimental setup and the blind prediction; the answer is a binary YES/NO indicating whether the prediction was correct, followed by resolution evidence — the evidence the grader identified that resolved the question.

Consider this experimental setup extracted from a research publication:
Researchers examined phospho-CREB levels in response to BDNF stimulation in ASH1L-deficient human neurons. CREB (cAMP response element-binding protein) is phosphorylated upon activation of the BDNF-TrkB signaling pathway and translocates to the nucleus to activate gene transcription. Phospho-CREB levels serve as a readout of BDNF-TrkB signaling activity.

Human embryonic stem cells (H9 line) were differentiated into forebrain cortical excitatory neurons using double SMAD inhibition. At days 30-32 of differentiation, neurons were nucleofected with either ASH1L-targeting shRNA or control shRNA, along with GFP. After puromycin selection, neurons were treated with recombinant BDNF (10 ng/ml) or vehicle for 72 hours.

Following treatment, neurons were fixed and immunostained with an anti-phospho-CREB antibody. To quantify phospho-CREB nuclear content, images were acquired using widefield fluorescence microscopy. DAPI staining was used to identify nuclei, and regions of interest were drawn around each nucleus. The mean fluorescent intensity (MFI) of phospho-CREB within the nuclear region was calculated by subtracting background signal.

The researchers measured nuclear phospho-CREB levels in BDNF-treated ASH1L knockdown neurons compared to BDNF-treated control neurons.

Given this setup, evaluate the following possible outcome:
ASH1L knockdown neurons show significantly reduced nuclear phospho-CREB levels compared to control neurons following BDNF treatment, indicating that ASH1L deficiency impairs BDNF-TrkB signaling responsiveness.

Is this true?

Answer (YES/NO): YES